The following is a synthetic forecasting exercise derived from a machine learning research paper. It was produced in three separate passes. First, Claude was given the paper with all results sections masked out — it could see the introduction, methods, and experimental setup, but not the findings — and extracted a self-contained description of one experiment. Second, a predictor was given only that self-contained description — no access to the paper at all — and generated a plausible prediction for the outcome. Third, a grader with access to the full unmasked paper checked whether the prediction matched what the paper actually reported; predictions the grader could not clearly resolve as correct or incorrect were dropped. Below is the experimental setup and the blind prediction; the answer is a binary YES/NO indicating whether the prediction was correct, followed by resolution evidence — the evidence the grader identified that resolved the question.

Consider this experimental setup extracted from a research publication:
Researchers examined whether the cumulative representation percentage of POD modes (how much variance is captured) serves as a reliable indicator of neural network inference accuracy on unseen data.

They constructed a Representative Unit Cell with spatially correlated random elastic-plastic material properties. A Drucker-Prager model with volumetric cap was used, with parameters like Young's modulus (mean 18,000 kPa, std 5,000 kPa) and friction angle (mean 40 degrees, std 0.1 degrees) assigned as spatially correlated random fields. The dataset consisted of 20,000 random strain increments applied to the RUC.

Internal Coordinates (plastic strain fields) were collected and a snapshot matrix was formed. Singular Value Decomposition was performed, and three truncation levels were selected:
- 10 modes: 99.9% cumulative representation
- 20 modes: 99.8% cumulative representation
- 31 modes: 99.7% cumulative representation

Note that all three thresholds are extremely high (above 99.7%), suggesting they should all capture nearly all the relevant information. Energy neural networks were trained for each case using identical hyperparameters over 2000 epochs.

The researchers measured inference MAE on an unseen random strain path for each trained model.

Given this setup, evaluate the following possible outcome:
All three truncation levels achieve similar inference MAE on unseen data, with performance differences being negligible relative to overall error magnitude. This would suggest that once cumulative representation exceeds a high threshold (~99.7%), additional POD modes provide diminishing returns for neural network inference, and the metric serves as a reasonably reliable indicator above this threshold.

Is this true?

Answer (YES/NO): NO